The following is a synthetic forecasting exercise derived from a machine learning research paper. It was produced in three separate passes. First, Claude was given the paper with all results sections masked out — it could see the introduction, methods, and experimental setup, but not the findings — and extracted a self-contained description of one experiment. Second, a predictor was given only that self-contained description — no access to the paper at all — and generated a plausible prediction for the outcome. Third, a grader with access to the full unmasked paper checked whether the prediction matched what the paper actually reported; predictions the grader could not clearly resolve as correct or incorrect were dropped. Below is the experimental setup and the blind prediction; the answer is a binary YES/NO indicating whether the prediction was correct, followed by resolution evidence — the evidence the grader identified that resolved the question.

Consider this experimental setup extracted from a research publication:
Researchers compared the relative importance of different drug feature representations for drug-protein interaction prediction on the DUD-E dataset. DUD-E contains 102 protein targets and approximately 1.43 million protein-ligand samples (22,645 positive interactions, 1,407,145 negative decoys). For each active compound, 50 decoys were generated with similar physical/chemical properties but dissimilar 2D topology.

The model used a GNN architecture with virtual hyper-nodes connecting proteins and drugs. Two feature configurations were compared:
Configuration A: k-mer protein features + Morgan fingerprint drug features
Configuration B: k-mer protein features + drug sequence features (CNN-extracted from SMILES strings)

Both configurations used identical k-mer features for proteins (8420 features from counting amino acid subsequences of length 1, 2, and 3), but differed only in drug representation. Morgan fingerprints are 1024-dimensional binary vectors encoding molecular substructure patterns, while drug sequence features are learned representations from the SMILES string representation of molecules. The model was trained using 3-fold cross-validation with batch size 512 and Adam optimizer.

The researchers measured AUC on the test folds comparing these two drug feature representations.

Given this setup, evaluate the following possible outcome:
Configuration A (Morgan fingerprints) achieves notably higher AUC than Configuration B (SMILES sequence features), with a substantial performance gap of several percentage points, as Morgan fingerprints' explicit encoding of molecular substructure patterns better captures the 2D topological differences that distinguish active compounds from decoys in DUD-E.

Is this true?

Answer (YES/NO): NO